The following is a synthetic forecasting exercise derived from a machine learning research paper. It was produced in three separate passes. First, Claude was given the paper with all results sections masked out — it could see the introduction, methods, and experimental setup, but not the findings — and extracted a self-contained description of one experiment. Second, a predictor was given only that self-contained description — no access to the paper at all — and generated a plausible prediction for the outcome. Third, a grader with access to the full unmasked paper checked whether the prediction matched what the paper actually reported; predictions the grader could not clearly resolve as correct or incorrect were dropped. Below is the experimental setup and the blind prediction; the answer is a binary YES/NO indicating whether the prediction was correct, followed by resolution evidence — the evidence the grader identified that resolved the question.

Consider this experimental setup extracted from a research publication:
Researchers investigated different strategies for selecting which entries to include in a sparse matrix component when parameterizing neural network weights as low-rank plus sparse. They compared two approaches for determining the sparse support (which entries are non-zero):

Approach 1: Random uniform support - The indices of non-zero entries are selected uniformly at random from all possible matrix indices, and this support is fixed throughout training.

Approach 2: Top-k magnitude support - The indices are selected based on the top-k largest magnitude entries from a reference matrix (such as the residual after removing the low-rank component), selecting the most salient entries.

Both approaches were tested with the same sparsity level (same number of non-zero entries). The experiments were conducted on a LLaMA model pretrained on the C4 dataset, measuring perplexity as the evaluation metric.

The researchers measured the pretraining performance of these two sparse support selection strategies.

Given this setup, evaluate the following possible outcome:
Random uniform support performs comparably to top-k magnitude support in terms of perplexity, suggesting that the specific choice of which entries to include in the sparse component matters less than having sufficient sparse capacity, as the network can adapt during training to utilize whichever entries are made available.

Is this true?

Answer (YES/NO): YES